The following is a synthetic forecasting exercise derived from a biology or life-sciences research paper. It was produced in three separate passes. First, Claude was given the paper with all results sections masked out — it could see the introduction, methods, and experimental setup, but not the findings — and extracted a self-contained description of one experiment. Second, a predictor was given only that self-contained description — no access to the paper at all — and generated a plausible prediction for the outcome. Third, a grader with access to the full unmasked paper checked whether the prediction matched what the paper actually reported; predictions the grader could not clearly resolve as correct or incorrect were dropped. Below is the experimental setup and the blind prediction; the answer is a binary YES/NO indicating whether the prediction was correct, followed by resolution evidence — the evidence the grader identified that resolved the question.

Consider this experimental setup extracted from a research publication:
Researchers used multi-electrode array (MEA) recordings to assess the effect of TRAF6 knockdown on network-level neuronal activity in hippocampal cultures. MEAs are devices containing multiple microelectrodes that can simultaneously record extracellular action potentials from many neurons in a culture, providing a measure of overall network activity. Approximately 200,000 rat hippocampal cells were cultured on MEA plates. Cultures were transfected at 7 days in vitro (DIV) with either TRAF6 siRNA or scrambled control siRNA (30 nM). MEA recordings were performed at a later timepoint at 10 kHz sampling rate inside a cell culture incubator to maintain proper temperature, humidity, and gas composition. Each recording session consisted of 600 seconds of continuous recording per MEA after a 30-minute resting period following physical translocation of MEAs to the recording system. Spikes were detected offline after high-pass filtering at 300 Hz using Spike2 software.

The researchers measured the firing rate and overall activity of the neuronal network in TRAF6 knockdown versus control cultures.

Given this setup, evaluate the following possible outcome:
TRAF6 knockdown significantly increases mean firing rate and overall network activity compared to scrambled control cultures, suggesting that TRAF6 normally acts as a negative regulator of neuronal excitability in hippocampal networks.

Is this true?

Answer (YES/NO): NO